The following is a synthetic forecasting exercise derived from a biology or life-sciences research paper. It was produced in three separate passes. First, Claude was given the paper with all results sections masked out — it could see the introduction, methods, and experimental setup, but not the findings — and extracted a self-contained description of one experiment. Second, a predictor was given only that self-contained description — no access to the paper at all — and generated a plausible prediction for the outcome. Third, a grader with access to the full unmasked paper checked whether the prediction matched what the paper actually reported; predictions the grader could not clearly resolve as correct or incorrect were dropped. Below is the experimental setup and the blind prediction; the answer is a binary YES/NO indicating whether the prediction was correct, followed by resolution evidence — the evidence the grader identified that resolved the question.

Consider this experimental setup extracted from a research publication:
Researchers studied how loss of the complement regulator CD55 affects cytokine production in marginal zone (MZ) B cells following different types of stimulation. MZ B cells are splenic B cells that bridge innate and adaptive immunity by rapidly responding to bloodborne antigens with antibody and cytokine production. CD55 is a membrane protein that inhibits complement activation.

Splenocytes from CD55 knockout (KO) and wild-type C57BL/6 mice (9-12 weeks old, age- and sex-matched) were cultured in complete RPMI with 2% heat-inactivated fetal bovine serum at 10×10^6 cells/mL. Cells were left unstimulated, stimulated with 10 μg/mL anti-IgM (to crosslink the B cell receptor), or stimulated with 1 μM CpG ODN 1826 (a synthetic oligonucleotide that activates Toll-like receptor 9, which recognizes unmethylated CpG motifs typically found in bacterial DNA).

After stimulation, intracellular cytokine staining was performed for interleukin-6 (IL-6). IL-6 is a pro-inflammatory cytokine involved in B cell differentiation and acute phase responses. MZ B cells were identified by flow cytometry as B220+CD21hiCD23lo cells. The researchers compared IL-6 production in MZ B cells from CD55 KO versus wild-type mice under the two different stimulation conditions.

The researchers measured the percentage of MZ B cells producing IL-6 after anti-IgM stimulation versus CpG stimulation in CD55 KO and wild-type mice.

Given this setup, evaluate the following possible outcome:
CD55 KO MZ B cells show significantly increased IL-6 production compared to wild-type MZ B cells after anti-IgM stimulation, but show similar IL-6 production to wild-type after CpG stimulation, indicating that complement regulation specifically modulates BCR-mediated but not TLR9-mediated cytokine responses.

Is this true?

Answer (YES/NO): NO